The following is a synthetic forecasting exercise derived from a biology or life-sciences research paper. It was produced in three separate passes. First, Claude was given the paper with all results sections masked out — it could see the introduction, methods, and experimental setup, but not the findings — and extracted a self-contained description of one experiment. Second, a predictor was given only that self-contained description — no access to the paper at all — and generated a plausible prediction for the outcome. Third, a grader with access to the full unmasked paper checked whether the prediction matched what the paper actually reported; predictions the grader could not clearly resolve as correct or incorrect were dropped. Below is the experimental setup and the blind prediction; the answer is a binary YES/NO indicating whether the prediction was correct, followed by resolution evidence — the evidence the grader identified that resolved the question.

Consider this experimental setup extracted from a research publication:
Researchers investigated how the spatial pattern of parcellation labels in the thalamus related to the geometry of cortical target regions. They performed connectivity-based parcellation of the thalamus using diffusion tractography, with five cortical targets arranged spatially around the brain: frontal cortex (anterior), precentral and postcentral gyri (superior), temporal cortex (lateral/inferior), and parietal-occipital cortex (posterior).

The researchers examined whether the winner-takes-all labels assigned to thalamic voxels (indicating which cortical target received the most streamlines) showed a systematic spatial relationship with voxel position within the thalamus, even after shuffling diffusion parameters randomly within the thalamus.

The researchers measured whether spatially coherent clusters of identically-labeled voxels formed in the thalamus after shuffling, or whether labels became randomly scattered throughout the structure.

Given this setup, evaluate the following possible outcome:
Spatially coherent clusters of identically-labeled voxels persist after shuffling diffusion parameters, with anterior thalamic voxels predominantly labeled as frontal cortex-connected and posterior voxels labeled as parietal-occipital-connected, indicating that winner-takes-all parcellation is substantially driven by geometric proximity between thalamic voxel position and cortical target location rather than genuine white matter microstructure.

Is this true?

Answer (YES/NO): YES